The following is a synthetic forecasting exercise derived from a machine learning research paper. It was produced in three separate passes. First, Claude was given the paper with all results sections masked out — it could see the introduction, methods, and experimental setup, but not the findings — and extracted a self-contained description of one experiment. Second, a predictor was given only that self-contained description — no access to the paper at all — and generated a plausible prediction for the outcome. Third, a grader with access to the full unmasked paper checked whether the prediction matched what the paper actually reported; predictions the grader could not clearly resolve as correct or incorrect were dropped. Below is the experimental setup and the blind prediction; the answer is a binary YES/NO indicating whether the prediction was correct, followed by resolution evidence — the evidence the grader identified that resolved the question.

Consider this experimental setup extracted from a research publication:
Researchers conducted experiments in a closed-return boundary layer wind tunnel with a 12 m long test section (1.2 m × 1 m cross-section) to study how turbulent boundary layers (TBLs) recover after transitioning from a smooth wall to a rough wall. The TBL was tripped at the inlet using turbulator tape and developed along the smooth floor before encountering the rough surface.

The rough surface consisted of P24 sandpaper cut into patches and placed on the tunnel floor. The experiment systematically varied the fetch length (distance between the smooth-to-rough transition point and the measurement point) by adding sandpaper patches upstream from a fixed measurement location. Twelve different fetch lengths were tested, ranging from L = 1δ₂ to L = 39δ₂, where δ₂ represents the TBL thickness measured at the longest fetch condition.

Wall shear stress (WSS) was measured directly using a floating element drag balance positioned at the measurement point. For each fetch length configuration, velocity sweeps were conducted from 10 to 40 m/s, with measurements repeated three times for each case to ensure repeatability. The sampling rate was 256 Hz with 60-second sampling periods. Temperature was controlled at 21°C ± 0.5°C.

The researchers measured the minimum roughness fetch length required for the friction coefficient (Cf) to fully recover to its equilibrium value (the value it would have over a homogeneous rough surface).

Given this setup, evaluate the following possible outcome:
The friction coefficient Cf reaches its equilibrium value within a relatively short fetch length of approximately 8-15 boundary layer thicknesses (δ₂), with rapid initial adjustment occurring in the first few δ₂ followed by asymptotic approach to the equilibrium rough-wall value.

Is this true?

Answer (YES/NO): NO